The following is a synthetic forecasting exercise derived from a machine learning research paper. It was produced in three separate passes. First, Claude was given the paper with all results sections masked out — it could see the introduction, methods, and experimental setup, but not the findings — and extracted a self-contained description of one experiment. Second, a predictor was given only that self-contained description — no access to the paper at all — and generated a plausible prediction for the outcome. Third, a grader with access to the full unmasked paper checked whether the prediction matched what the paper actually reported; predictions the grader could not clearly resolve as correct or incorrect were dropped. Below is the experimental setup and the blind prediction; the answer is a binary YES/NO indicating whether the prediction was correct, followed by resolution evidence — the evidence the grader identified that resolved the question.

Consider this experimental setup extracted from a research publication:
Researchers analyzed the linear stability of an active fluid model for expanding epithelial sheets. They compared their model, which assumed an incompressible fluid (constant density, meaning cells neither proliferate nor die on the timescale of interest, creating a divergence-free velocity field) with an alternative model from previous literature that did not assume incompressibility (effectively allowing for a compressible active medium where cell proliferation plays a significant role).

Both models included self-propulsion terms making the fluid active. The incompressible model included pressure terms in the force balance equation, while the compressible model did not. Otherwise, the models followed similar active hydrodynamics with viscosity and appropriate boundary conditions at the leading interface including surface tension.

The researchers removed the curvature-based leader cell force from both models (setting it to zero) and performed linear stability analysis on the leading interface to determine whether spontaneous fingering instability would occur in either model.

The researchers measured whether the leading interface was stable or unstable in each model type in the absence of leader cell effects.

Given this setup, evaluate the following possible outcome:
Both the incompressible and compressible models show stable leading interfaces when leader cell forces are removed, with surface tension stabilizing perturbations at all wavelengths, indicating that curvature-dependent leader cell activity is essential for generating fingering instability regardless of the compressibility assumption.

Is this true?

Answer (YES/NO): YES